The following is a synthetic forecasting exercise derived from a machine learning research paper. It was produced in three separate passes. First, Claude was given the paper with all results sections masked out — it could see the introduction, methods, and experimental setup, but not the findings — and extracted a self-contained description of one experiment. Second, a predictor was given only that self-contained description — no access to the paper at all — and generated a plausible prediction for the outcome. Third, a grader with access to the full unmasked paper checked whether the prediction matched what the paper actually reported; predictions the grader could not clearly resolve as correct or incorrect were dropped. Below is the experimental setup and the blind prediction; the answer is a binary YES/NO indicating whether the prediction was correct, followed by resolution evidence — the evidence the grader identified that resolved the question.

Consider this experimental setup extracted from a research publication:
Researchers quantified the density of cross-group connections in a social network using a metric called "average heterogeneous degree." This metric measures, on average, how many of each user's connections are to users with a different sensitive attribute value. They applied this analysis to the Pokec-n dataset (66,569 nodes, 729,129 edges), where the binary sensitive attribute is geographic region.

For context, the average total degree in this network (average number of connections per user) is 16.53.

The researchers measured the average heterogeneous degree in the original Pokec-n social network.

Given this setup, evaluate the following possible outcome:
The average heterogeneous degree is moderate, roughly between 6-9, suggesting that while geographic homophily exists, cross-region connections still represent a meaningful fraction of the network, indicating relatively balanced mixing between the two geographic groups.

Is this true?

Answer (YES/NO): NO